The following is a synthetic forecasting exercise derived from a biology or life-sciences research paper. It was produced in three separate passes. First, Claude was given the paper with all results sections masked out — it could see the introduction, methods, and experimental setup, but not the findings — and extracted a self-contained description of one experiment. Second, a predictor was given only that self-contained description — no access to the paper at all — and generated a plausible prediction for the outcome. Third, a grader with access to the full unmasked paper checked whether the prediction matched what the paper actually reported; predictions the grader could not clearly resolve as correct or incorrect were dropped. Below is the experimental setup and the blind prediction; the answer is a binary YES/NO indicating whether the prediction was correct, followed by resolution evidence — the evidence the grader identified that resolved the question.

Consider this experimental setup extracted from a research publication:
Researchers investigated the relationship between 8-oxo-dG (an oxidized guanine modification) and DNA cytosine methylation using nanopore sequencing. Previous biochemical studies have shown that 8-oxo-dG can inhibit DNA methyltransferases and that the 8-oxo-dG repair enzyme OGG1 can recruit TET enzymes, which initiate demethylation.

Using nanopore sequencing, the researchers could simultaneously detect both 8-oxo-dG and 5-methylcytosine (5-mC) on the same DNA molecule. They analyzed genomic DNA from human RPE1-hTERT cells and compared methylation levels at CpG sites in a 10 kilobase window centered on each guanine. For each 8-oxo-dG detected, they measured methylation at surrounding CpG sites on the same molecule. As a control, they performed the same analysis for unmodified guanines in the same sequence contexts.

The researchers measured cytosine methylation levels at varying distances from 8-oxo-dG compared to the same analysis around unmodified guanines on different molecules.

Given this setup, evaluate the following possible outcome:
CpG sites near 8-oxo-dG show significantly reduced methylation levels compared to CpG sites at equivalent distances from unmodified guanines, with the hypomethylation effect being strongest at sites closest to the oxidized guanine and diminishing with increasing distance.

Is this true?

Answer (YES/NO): YES